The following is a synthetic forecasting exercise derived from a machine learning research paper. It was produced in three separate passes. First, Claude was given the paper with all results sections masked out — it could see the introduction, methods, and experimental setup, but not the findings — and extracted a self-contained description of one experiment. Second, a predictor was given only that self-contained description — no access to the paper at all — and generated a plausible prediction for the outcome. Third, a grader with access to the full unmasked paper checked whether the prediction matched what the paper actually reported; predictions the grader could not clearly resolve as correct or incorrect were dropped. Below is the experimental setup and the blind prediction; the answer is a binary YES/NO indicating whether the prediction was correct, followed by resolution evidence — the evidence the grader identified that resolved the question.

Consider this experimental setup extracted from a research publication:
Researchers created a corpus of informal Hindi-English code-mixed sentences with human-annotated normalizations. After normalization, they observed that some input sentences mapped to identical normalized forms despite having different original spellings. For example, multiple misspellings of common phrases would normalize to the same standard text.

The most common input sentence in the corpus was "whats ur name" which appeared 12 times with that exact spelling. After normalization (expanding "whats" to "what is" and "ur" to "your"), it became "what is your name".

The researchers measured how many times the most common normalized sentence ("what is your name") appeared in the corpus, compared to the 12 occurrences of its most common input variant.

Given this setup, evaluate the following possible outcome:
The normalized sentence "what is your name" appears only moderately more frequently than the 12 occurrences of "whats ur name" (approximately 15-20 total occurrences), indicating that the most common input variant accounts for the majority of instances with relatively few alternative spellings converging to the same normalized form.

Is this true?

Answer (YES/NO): NO